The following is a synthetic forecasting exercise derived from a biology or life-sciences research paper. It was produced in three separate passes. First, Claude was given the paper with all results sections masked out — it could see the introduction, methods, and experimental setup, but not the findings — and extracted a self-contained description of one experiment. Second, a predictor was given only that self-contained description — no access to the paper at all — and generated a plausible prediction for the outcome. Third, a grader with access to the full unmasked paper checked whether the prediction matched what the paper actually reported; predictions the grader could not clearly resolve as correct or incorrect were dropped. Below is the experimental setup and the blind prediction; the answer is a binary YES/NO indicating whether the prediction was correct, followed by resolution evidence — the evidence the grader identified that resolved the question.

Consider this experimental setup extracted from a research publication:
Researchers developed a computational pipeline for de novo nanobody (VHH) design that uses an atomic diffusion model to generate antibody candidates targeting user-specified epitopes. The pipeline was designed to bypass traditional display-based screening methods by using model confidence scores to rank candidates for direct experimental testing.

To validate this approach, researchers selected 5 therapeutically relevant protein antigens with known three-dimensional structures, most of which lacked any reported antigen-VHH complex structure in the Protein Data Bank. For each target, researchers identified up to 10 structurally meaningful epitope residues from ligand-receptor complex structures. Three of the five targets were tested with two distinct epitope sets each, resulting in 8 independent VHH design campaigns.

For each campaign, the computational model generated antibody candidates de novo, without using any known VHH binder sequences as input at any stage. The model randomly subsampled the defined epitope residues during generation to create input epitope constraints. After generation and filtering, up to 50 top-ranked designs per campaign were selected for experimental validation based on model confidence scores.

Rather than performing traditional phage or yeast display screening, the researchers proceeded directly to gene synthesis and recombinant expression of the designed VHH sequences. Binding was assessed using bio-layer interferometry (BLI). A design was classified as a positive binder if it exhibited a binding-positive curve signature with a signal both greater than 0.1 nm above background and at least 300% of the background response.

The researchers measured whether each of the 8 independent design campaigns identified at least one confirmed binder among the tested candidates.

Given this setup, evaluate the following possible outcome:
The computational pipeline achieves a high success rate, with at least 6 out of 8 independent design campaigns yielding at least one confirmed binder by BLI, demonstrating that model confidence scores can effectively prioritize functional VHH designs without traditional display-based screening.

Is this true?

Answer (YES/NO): YES